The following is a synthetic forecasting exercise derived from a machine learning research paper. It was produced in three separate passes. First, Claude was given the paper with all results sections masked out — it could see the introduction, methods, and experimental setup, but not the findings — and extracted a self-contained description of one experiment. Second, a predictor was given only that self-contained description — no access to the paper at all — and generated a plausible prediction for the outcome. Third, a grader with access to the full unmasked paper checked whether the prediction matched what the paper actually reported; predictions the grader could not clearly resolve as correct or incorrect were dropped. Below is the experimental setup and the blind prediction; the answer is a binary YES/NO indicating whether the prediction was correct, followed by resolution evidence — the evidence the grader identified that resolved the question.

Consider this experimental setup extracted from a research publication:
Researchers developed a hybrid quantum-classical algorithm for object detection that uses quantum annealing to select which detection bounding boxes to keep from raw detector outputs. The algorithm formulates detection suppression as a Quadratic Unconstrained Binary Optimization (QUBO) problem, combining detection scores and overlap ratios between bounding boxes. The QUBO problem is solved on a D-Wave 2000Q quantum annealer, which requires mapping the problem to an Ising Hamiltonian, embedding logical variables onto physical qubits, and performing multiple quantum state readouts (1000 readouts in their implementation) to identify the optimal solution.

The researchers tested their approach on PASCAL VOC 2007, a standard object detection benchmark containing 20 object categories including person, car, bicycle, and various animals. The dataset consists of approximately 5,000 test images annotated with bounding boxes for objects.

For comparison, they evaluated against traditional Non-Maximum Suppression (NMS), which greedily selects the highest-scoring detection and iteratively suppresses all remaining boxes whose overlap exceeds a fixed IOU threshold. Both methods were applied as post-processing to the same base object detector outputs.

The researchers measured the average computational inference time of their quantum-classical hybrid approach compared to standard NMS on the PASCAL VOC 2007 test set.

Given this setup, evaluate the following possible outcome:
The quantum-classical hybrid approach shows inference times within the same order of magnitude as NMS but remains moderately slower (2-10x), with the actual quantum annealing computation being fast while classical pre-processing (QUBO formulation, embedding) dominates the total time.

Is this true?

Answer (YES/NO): NO